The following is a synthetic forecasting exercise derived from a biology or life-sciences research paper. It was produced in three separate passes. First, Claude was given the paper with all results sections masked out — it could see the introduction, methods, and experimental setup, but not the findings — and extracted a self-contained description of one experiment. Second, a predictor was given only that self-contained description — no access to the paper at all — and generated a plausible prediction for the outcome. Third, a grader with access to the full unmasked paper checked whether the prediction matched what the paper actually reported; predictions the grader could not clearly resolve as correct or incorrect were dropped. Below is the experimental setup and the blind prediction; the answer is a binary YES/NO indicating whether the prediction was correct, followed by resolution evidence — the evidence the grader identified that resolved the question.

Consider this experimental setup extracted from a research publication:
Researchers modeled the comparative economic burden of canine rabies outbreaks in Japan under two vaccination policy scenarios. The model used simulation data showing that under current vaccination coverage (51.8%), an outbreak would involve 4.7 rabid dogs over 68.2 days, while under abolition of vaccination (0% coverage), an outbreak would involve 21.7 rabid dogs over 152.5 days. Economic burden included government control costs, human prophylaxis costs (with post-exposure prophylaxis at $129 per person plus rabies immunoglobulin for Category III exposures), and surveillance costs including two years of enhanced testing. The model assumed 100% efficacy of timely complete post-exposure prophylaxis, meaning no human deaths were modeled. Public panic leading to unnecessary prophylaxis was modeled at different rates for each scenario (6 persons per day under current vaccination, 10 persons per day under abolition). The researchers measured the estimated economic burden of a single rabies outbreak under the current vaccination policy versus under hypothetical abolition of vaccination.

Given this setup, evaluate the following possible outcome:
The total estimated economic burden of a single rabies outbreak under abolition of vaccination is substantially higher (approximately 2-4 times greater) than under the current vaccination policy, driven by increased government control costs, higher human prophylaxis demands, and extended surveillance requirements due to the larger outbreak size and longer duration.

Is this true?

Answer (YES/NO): YES